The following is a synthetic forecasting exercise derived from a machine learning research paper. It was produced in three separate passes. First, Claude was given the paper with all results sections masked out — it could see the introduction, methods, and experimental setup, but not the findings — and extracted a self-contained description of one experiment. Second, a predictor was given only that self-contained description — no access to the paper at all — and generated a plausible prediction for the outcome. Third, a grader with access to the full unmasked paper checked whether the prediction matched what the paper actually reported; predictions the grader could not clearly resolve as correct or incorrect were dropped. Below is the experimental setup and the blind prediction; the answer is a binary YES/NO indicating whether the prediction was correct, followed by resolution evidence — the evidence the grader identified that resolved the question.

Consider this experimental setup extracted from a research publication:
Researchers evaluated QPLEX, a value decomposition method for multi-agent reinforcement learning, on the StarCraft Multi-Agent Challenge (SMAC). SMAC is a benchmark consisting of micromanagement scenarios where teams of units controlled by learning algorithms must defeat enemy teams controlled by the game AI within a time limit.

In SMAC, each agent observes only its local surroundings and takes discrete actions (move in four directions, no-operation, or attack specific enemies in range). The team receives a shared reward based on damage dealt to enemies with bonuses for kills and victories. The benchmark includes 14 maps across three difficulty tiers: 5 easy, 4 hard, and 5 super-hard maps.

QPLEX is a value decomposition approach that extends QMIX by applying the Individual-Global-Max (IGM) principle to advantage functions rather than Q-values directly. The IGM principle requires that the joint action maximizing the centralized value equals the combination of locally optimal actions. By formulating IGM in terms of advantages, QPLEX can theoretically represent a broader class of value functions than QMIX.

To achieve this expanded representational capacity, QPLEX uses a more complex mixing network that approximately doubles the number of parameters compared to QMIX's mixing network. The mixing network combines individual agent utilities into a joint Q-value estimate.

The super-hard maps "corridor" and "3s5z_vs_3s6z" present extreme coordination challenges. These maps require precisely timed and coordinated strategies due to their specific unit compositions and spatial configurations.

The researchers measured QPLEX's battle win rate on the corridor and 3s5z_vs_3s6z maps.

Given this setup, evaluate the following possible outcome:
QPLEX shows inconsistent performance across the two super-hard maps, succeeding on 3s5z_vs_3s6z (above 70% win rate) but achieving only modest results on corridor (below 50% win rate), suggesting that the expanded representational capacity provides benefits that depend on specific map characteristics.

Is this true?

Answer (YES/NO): NO